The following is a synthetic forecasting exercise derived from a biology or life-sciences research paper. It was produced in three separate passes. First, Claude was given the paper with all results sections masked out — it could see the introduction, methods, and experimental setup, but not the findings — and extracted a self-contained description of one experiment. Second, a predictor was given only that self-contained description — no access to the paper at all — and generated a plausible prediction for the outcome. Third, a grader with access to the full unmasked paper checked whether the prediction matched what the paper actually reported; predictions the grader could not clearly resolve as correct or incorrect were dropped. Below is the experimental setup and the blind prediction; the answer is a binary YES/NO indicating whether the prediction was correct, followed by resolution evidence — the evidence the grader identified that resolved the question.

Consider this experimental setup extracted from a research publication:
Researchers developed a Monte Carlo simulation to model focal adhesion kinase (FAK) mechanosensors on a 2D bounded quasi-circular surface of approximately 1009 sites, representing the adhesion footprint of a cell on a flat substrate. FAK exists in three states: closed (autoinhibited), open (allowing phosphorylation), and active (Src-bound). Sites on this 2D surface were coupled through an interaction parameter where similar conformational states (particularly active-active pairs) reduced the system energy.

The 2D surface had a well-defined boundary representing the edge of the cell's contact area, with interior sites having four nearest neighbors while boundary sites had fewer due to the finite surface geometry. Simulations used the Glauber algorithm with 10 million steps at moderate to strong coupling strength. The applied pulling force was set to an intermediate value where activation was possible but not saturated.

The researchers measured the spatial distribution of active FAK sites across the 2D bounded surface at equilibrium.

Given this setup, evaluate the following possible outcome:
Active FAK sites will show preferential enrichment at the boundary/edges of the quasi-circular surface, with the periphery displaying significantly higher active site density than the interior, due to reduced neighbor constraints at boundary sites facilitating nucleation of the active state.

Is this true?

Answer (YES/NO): YES